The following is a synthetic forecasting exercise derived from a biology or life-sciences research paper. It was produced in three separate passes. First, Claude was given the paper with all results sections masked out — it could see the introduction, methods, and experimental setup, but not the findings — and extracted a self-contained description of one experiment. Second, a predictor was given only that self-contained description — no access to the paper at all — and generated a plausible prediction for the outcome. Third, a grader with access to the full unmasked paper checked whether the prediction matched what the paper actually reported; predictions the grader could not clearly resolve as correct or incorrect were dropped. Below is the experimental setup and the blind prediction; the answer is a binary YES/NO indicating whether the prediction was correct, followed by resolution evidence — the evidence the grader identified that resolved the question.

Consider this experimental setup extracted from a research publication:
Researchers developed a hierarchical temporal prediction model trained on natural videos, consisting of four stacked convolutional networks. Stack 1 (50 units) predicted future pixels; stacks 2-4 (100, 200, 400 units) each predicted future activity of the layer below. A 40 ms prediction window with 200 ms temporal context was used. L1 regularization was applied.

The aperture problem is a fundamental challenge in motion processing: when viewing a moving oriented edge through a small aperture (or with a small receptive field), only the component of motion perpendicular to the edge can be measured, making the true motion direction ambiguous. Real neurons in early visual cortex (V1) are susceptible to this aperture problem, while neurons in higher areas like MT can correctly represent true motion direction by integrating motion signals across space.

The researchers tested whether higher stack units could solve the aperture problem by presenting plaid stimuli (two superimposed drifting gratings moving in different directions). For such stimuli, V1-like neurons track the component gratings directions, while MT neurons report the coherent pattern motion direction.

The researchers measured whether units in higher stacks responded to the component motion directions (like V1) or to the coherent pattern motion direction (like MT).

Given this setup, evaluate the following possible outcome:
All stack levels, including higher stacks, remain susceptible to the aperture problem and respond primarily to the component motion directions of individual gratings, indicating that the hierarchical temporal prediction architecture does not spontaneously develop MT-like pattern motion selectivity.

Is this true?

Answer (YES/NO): NO